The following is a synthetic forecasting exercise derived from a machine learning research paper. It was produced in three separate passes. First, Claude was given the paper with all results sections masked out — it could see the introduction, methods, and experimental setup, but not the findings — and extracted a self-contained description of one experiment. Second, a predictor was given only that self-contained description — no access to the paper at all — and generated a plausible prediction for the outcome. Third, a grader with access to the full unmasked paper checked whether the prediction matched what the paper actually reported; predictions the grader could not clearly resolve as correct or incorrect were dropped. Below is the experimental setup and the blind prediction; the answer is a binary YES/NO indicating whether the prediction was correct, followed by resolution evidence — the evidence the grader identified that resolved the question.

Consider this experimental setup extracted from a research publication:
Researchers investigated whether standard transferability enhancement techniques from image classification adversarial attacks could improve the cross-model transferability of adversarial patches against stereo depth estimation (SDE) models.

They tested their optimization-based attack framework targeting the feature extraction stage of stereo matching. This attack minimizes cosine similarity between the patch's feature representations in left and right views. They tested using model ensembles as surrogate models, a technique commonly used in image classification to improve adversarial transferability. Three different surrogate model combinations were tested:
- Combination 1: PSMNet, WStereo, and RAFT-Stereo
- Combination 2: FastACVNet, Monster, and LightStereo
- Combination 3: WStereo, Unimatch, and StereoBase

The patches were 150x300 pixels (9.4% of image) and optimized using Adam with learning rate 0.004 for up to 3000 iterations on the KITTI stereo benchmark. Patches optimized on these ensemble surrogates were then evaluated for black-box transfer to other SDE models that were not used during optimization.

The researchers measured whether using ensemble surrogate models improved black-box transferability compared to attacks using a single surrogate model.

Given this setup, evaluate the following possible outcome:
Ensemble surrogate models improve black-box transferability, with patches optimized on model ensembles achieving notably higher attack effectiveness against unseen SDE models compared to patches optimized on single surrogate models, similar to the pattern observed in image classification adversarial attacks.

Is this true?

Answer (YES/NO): NO